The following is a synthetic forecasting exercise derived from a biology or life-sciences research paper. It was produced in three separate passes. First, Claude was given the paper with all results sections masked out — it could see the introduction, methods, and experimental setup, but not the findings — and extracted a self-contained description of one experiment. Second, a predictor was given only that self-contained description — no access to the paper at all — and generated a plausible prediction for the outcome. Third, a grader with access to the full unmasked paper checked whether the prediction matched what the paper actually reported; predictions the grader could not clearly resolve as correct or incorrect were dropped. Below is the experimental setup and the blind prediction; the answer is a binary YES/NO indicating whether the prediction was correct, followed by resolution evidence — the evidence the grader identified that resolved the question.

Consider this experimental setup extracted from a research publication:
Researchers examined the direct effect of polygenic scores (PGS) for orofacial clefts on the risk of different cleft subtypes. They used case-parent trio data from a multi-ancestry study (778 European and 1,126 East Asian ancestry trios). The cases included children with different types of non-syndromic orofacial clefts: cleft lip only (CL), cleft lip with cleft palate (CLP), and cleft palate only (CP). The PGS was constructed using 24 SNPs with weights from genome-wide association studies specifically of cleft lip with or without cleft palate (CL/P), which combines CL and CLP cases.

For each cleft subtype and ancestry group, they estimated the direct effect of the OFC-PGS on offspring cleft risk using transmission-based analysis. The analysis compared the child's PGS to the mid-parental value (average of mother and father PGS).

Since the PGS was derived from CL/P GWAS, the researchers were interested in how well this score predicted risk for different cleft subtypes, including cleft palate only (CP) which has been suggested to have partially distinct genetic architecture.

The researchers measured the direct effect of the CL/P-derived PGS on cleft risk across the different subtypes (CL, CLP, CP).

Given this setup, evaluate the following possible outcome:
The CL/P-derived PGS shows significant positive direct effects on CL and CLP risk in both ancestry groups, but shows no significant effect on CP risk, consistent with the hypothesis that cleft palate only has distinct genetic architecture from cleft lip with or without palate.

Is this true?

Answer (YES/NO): YES